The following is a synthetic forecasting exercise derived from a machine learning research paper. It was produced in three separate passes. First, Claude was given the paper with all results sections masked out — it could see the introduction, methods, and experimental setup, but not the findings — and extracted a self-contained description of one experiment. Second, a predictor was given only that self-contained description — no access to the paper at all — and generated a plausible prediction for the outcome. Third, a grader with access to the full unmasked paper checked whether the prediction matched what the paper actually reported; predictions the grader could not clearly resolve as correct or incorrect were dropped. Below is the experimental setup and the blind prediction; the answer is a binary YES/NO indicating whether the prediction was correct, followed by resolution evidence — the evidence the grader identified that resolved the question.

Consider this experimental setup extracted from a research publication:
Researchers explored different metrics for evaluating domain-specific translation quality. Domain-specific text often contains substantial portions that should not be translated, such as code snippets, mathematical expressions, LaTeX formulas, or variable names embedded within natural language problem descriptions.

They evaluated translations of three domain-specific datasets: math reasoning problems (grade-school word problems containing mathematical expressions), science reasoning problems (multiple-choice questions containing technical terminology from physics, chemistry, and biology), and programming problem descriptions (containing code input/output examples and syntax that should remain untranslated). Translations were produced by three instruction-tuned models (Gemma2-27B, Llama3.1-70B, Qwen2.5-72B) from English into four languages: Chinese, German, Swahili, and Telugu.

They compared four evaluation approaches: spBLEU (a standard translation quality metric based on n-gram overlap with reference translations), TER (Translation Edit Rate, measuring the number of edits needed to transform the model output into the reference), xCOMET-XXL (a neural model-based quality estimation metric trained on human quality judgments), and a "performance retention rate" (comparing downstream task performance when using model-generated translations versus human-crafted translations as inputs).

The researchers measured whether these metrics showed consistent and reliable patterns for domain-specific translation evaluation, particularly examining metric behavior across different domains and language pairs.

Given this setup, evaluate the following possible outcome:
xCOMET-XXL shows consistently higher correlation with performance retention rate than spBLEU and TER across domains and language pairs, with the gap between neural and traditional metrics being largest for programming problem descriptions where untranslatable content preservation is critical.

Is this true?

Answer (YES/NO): NO